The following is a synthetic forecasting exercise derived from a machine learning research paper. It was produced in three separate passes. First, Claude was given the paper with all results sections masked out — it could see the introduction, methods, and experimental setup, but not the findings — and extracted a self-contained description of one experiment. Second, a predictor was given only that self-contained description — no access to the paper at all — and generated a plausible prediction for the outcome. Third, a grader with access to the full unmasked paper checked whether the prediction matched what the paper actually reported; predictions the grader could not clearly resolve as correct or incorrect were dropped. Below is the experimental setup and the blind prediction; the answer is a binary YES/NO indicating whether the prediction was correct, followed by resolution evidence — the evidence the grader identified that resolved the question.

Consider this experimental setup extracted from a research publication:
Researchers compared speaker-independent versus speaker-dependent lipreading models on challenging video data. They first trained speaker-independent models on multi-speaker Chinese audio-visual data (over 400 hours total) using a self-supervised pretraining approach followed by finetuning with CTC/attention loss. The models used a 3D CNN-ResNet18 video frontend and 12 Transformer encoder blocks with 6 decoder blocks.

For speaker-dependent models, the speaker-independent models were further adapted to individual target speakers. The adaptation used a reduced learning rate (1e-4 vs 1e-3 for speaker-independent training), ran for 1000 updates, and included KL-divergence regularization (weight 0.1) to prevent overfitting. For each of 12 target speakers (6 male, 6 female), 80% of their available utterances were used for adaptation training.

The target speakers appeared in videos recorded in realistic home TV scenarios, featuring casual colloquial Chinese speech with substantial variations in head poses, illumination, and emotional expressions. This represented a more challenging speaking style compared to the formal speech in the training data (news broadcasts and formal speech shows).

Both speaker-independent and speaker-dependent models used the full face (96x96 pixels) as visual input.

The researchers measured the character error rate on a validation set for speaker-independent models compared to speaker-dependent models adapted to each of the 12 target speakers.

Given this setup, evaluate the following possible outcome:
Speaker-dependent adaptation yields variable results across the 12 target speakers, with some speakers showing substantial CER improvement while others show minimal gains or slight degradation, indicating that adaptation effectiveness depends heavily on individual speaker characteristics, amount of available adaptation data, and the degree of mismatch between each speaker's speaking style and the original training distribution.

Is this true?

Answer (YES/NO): NO